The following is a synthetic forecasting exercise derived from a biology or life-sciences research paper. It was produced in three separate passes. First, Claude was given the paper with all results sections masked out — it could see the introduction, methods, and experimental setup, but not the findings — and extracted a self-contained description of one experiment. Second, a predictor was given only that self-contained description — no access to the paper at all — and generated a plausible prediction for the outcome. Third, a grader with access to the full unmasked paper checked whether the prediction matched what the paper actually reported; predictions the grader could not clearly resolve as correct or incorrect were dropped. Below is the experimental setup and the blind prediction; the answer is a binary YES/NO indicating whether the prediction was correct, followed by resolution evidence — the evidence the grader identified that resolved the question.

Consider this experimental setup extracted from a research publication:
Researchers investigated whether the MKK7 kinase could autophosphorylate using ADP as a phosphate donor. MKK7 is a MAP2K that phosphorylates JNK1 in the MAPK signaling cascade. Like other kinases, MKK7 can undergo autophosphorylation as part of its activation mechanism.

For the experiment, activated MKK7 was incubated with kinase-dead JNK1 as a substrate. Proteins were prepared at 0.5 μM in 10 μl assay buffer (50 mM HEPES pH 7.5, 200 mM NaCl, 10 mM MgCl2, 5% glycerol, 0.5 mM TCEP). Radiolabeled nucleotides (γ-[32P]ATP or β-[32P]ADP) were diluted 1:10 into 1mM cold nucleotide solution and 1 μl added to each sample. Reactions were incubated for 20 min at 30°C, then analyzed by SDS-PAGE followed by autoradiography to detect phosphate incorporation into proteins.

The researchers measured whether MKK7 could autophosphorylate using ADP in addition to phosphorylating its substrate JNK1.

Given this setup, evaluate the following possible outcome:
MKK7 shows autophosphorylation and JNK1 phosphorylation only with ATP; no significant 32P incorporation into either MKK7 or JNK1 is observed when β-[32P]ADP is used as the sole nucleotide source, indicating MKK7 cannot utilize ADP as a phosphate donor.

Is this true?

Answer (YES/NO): NO